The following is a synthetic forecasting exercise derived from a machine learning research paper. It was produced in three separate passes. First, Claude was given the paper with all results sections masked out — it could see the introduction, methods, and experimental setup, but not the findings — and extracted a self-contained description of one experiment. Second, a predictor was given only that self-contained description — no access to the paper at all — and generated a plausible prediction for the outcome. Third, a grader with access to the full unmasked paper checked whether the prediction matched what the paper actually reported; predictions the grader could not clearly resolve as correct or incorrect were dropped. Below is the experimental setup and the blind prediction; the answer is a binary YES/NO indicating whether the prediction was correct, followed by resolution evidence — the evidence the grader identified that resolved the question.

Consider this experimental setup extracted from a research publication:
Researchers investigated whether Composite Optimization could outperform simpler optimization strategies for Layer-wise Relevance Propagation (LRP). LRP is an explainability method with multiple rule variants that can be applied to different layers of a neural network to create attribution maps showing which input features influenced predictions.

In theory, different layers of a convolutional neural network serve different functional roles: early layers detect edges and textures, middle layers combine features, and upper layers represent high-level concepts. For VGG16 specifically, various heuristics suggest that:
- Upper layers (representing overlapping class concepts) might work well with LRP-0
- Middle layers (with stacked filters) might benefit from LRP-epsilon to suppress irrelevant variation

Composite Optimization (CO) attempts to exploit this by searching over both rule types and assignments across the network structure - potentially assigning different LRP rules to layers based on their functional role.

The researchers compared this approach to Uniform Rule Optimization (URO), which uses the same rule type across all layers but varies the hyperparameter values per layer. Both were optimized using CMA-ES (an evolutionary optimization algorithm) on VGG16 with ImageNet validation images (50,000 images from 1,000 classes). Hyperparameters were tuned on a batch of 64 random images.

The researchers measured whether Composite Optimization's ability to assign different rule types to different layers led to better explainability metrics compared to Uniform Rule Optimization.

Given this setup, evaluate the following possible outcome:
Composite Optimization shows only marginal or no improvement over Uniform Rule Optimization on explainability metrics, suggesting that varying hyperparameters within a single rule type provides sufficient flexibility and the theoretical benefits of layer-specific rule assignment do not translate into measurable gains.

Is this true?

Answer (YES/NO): YES